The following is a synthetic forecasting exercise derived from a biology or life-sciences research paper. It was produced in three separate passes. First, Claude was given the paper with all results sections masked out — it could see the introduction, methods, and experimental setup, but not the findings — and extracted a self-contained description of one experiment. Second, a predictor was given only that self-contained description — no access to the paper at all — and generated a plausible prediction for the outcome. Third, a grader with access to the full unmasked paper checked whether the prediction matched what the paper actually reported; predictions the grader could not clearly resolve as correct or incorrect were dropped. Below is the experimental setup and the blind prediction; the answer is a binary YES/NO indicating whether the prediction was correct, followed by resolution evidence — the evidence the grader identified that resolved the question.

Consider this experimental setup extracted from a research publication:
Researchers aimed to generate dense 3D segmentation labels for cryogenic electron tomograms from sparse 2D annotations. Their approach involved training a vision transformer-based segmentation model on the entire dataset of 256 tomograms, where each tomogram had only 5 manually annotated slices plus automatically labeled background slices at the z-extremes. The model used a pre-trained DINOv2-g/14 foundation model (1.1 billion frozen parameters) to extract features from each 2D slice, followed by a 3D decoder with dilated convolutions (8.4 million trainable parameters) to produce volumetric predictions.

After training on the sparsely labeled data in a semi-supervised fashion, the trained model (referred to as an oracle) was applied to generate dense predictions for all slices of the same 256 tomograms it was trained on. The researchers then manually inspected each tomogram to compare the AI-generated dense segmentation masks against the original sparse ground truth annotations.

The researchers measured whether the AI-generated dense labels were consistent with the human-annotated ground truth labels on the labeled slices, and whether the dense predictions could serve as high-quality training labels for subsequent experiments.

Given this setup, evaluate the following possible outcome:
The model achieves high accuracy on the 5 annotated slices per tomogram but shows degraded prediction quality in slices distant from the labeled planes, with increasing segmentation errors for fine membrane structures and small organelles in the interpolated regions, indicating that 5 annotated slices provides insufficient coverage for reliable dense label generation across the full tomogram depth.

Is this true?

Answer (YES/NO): NO